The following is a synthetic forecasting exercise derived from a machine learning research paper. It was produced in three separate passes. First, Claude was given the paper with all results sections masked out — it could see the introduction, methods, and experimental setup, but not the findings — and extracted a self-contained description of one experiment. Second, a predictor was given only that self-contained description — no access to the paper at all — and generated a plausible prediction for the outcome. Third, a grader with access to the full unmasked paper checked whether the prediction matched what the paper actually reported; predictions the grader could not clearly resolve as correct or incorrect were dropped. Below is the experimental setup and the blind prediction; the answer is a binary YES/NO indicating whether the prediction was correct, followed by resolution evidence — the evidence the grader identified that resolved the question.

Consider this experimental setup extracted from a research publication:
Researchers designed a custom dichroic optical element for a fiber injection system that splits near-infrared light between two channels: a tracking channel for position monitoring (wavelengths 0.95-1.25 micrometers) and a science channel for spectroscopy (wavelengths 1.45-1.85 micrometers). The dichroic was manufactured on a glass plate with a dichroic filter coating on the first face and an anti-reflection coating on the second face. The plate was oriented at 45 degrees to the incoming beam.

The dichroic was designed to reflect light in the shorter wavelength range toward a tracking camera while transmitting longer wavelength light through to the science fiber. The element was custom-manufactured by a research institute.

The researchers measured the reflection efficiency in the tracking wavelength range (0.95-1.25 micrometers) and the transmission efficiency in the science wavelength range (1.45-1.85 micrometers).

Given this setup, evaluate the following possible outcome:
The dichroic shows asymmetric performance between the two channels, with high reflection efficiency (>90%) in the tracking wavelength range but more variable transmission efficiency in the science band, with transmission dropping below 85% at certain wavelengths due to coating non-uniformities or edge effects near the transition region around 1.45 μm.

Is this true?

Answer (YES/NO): NO